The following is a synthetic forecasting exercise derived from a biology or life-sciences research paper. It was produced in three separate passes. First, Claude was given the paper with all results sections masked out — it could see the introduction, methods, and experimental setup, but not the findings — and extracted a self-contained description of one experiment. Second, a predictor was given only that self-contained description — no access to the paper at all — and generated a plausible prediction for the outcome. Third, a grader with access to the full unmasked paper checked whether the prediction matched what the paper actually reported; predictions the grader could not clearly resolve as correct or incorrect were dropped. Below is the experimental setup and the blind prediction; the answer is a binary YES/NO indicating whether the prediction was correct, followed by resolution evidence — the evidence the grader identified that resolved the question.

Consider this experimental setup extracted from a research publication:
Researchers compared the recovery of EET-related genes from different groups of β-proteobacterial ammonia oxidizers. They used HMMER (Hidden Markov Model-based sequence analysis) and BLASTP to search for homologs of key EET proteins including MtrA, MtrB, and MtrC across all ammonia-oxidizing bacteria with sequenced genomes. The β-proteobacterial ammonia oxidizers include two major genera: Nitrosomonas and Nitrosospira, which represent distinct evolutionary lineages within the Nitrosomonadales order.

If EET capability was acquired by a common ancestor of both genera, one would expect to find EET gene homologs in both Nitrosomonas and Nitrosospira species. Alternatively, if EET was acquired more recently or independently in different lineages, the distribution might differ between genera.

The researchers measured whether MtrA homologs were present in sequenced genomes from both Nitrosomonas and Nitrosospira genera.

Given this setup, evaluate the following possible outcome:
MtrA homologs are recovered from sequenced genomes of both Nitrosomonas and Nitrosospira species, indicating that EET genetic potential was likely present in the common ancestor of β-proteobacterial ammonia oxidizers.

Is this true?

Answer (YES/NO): YES